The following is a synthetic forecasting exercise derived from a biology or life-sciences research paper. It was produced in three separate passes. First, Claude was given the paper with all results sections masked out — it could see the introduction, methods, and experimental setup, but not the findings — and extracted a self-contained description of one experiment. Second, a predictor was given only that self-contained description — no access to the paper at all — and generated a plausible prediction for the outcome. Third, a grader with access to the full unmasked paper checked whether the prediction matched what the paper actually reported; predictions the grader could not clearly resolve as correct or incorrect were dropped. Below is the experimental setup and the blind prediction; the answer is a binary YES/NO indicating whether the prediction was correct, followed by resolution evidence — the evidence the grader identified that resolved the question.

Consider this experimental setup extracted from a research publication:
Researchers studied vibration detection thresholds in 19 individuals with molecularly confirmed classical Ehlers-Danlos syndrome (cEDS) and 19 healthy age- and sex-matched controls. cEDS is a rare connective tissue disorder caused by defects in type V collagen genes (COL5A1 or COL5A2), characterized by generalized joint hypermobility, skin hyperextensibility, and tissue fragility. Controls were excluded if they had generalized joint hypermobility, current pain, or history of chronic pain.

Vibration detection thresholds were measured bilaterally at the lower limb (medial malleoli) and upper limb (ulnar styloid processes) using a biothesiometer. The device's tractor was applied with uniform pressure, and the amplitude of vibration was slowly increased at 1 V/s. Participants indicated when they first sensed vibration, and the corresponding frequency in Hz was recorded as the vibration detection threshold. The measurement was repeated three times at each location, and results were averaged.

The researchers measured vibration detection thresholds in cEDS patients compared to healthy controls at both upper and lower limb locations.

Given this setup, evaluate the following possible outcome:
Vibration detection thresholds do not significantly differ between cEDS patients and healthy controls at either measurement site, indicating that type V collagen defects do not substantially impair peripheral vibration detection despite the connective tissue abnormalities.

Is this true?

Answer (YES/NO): NO